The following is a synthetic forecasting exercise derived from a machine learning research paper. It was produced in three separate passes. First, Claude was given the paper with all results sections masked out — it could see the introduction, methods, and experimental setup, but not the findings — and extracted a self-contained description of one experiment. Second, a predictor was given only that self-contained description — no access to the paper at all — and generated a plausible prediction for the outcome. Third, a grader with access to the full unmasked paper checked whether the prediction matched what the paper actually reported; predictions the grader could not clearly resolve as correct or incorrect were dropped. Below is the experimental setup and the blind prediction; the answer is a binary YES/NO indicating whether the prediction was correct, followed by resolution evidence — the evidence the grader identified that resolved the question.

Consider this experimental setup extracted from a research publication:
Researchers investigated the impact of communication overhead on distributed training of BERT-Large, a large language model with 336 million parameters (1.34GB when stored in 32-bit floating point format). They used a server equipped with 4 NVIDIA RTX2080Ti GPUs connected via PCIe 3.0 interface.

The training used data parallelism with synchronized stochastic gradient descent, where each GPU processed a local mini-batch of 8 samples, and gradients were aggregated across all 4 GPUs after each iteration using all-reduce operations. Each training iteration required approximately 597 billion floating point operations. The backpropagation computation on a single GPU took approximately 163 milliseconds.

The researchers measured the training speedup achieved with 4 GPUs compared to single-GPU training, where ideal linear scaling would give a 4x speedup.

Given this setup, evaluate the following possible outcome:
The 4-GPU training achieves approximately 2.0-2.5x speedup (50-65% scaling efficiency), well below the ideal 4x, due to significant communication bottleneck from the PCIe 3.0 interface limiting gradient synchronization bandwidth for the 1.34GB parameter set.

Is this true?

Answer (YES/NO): NO